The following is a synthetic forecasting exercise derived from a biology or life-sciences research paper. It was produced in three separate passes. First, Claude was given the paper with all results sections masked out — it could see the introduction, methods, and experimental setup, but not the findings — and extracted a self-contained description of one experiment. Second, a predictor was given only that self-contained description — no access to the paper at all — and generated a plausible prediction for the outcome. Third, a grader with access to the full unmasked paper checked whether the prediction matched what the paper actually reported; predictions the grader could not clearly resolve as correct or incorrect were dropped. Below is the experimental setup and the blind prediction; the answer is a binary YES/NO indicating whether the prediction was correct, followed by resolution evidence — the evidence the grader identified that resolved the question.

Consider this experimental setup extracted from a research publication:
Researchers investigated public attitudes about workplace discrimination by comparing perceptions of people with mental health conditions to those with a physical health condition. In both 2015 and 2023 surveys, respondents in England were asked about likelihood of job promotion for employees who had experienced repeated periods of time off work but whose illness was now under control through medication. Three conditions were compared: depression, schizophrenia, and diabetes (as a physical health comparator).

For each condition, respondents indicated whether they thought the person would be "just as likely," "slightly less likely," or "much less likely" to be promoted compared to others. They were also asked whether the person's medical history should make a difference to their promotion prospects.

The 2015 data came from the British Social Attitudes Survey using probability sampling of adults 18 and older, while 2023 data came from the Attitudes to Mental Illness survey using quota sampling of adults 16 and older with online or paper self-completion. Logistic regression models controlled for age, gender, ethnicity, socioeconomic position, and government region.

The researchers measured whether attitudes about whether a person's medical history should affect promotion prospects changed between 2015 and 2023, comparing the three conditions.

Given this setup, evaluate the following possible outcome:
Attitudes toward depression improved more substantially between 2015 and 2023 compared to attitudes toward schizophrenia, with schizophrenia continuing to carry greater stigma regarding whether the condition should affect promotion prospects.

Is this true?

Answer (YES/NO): NO